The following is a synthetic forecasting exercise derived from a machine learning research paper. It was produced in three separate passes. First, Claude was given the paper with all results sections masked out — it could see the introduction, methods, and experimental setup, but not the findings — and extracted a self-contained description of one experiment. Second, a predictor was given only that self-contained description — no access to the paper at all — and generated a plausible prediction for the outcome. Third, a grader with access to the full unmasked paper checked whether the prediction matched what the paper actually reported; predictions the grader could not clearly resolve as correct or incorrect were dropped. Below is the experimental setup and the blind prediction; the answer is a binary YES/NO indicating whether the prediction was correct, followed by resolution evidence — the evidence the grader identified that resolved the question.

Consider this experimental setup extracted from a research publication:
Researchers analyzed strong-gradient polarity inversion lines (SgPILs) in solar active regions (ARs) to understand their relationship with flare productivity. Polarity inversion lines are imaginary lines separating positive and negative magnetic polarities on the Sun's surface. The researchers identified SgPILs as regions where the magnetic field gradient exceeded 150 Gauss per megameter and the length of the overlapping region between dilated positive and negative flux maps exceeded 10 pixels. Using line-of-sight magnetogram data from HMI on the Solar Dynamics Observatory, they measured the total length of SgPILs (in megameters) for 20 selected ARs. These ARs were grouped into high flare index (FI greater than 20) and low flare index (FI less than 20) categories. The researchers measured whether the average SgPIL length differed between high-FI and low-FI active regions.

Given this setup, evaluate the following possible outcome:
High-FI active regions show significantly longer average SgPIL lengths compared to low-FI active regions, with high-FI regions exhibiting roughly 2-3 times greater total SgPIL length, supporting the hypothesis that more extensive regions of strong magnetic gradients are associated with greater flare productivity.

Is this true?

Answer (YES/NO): YES